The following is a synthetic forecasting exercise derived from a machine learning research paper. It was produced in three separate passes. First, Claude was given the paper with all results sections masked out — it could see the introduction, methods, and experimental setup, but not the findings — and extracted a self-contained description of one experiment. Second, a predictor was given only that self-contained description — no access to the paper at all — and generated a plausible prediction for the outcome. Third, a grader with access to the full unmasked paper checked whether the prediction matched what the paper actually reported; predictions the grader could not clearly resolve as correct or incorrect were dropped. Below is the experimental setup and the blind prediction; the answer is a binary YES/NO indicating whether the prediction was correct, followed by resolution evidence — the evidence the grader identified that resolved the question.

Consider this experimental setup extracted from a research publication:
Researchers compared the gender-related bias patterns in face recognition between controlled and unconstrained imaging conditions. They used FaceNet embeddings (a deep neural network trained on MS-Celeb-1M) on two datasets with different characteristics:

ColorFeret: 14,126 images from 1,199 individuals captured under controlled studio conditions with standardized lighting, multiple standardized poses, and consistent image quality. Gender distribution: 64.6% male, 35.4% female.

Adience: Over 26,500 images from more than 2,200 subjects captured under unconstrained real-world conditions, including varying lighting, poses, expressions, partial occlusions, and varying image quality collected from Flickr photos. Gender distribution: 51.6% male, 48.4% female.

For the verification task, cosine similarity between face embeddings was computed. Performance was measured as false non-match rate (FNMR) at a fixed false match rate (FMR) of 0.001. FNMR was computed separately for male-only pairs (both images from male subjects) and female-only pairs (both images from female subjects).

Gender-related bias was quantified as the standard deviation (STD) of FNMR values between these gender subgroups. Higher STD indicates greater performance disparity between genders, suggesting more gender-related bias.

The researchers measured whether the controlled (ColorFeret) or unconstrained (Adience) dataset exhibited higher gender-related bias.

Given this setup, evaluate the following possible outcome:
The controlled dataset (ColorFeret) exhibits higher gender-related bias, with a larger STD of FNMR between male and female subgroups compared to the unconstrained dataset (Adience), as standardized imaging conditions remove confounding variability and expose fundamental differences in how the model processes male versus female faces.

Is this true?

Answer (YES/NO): NO